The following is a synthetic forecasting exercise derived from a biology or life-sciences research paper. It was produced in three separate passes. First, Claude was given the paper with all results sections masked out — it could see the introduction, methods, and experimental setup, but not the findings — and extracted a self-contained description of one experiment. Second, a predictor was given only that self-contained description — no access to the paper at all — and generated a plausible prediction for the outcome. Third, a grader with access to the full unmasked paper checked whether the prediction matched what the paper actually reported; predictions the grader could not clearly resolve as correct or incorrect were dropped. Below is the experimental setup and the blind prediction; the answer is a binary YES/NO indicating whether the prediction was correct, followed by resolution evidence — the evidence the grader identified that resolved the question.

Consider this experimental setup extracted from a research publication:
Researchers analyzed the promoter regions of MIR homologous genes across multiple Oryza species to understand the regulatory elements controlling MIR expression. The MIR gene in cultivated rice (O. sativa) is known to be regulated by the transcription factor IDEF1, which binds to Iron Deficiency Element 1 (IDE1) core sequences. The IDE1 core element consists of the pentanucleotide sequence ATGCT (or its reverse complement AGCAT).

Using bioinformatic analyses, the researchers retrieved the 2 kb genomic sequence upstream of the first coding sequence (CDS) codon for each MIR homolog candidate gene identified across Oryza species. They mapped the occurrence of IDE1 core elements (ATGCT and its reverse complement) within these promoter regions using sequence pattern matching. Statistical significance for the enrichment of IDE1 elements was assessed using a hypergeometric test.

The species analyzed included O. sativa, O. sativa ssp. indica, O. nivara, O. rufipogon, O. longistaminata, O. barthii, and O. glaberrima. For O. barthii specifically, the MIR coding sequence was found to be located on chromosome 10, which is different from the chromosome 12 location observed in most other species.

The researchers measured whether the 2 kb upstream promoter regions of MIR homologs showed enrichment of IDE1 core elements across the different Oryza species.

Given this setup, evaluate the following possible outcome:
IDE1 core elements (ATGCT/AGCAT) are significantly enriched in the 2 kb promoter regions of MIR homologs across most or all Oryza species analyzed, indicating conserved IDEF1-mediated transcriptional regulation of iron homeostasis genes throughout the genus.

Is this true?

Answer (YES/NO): YES